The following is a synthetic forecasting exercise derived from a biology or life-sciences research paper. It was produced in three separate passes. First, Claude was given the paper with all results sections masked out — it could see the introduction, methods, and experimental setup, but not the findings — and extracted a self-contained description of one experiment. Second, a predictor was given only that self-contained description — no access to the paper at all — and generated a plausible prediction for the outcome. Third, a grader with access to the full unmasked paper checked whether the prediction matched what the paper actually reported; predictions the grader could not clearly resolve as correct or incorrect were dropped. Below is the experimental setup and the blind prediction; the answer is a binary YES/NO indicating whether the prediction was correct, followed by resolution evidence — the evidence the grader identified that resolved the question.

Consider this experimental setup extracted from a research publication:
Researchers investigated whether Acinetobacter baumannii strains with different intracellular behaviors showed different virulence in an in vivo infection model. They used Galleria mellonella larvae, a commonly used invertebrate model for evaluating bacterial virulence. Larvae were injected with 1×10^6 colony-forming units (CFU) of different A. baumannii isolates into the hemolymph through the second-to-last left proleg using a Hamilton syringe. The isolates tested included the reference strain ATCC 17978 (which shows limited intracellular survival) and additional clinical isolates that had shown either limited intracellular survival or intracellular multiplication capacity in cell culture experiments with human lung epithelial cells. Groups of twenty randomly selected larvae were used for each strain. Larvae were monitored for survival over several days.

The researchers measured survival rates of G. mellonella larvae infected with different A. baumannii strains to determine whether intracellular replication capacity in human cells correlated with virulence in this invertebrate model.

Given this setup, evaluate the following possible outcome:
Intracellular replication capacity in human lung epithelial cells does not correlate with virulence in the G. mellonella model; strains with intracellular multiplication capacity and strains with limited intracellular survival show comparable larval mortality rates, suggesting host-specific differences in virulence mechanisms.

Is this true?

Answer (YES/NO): NO